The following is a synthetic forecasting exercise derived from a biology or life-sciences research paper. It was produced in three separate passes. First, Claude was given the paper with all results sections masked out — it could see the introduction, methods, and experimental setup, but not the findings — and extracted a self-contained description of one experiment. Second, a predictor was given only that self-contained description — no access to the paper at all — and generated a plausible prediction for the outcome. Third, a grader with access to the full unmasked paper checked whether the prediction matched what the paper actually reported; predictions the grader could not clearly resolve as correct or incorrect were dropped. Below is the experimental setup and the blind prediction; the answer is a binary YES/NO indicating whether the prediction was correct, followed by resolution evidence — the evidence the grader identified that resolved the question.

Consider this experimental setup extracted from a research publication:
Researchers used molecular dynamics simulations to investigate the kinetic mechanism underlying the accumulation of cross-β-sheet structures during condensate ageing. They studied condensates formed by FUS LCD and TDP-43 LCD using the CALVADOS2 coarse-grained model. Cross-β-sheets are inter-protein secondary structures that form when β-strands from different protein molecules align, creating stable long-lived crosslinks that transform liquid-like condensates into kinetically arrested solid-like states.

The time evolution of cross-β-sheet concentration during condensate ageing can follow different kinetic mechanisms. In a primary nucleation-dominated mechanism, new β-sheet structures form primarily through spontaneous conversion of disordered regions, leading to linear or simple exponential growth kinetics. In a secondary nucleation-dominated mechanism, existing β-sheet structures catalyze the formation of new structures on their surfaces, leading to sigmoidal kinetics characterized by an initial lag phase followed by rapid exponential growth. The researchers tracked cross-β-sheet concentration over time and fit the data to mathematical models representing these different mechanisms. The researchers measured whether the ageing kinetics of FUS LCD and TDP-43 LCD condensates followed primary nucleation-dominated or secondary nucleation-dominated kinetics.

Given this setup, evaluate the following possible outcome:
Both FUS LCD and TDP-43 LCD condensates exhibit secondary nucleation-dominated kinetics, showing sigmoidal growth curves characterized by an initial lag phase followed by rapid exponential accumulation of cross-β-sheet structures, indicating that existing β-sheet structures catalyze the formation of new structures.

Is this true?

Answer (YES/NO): YES